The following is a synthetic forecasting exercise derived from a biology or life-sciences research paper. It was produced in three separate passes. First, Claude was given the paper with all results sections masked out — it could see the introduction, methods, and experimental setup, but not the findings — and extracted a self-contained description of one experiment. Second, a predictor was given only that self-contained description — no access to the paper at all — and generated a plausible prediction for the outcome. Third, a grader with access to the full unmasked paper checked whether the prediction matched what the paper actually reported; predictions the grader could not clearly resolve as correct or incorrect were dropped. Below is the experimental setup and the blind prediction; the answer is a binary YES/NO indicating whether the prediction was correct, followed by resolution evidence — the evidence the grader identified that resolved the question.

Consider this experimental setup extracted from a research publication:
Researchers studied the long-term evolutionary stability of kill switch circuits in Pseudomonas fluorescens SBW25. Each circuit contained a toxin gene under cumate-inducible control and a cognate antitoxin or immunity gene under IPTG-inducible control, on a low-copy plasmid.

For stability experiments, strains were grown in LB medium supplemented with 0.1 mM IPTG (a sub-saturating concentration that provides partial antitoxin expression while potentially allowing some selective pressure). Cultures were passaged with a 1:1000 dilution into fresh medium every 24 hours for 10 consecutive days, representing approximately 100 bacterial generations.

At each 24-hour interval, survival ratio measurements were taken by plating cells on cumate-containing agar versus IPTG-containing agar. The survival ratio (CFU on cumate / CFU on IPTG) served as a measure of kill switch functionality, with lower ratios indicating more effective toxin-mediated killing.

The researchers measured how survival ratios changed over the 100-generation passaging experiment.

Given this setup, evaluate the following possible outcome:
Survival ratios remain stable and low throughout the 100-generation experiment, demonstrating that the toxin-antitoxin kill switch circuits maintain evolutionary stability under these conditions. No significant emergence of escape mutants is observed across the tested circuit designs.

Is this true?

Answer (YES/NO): NO